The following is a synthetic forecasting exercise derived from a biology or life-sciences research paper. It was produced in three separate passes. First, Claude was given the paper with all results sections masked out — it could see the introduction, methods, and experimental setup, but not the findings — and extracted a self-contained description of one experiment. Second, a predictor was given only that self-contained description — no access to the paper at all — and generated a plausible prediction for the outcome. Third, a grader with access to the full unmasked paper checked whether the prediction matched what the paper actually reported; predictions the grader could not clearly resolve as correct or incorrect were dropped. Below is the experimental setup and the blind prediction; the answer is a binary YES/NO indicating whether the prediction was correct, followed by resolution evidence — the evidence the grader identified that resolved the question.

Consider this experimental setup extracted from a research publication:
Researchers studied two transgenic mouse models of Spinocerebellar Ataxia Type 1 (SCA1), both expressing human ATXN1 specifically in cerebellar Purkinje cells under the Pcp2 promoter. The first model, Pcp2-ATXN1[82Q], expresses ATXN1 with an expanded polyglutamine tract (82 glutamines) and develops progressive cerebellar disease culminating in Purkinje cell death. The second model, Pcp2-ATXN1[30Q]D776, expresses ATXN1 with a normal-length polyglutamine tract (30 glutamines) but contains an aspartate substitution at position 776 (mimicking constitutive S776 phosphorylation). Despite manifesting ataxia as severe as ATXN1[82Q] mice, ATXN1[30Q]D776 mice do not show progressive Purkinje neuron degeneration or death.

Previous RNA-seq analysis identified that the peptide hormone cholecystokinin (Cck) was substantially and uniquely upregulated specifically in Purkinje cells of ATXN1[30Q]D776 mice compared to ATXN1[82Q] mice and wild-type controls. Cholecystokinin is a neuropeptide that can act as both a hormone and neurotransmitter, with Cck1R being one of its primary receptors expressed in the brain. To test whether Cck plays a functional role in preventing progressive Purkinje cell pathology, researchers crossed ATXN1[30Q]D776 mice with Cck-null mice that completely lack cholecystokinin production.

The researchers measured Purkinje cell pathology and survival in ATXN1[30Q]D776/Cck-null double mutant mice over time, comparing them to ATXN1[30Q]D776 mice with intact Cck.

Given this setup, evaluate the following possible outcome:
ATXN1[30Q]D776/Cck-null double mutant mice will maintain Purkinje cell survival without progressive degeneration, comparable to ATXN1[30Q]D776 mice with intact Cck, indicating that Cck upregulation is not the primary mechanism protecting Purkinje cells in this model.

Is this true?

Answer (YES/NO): NO